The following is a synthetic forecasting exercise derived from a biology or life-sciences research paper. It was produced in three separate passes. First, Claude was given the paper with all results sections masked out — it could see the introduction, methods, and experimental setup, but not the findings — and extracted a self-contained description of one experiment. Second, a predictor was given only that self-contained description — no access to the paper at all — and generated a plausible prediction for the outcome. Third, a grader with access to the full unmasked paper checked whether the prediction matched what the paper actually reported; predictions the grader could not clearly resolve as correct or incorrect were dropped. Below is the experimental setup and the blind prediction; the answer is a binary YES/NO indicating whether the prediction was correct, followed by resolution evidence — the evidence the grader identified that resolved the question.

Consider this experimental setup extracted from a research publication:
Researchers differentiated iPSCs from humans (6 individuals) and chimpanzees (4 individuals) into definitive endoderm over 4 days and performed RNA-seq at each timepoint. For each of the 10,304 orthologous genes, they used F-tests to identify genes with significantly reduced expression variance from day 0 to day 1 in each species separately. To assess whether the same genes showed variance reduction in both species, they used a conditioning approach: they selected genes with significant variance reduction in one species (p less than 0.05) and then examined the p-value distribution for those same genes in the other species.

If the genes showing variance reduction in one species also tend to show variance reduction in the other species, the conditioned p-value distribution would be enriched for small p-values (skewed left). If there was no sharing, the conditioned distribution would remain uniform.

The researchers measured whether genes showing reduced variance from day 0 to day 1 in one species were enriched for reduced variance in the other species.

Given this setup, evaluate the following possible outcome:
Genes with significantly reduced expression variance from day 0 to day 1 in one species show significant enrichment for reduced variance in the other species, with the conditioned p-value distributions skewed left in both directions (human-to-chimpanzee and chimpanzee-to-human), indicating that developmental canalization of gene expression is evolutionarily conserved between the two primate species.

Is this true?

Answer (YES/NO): NO